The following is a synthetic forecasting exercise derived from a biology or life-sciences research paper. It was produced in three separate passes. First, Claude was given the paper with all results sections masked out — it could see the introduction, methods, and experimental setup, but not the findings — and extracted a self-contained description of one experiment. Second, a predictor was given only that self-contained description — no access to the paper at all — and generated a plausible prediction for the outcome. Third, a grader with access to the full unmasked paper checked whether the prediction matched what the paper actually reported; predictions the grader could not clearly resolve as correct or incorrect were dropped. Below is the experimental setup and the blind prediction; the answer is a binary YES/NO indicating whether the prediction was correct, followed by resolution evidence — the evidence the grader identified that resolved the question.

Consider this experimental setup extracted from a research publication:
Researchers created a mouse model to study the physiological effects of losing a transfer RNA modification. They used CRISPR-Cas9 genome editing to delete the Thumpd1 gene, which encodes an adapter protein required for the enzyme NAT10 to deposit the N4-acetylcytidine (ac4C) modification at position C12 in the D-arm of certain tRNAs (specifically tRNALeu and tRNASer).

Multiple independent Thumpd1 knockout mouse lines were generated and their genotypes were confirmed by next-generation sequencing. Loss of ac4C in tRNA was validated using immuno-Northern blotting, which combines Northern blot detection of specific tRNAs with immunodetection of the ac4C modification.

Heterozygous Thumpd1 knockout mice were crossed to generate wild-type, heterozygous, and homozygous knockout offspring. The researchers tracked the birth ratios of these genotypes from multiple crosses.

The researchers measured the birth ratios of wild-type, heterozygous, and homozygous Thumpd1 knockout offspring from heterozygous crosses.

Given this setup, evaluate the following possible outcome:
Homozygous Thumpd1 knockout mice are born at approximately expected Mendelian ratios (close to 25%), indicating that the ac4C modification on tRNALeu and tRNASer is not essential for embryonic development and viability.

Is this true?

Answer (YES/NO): NO